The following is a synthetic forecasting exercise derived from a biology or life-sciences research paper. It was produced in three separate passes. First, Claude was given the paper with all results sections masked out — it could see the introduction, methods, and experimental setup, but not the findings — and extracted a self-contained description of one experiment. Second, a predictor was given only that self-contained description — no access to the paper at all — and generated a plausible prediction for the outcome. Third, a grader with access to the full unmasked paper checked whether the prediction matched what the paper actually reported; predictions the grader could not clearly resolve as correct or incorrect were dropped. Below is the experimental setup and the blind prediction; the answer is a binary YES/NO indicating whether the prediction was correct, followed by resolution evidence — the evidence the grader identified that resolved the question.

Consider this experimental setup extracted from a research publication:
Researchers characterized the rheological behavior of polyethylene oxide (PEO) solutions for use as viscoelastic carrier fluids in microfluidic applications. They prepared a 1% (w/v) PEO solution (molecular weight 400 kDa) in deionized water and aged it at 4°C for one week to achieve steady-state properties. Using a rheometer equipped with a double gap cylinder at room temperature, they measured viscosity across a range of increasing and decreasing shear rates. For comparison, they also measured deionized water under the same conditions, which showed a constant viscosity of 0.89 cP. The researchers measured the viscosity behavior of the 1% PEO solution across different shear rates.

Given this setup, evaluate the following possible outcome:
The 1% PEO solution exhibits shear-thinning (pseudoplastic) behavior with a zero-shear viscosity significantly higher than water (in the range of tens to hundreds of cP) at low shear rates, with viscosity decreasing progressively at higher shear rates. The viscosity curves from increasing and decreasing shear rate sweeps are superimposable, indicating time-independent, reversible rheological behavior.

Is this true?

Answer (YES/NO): NO